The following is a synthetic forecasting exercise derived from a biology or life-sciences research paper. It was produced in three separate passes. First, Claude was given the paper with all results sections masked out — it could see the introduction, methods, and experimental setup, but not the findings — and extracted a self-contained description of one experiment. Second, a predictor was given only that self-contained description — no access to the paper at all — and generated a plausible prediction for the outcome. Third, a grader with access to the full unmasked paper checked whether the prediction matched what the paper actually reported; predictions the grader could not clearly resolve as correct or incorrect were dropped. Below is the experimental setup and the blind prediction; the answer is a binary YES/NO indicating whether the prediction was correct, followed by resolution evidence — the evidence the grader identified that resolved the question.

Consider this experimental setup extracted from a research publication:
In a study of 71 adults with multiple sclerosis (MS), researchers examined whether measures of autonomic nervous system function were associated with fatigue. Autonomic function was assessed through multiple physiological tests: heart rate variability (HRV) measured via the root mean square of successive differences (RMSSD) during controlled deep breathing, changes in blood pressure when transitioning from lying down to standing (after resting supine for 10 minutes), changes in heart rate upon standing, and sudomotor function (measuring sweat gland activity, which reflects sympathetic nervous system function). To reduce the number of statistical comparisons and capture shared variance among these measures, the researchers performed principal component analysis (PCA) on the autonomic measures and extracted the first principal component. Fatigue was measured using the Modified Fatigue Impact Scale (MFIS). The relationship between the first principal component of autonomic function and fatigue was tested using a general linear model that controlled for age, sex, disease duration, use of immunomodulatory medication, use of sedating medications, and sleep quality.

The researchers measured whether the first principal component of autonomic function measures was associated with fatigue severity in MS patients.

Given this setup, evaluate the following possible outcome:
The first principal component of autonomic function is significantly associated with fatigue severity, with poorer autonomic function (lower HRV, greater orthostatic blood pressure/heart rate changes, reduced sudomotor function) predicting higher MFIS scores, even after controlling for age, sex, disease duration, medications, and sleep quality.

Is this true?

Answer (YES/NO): NO